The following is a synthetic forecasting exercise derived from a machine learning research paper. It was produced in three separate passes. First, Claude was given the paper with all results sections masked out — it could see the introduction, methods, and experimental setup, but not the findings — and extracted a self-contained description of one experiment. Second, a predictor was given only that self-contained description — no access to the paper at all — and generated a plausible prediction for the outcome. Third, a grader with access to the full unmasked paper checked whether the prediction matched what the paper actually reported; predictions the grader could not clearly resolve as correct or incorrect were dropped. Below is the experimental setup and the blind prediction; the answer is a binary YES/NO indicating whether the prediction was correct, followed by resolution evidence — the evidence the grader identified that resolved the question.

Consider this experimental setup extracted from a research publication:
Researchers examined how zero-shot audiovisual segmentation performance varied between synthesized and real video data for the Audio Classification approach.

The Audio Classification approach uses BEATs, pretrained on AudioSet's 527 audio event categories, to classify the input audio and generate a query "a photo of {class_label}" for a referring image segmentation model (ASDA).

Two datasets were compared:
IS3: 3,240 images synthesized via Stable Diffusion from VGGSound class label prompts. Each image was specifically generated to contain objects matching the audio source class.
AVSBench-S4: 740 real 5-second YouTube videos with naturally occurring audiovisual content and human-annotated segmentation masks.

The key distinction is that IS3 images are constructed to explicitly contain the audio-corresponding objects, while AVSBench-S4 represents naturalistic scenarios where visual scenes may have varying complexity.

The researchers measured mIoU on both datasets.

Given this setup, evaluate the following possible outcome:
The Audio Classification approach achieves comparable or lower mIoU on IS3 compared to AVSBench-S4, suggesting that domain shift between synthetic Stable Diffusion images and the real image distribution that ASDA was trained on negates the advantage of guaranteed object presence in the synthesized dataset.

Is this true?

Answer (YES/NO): YES